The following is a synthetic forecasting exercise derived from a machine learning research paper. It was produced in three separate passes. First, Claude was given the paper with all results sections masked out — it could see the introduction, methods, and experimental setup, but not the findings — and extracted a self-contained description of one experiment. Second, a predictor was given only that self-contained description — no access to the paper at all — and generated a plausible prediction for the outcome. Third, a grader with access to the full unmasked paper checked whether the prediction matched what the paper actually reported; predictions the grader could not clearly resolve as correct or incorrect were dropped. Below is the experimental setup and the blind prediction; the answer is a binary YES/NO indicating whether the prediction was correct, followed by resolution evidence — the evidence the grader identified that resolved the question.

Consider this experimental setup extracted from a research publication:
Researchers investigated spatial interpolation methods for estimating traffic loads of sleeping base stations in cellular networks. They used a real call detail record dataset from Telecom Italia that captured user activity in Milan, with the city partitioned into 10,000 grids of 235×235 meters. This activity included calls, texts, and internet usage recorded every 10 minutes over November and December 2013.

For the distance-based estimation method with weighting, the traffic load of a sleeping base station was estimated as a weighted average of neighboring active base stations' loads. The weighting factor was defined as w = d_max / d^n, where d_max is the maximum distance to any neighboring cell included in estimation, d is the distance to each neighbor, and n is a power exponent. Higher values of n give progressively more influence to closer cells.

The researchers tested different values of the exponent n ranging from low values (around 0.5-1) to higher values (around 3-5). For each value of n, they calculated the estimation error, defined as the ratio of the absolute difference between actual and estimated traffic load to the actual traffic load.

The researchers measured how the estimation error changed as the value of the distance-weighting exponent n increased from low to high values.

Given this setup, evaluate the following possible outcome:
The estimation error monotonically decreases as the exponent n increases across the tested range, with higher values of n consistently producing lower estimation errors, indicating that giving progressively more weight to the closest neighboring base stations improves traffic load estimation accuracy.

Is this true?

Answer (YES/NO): YES